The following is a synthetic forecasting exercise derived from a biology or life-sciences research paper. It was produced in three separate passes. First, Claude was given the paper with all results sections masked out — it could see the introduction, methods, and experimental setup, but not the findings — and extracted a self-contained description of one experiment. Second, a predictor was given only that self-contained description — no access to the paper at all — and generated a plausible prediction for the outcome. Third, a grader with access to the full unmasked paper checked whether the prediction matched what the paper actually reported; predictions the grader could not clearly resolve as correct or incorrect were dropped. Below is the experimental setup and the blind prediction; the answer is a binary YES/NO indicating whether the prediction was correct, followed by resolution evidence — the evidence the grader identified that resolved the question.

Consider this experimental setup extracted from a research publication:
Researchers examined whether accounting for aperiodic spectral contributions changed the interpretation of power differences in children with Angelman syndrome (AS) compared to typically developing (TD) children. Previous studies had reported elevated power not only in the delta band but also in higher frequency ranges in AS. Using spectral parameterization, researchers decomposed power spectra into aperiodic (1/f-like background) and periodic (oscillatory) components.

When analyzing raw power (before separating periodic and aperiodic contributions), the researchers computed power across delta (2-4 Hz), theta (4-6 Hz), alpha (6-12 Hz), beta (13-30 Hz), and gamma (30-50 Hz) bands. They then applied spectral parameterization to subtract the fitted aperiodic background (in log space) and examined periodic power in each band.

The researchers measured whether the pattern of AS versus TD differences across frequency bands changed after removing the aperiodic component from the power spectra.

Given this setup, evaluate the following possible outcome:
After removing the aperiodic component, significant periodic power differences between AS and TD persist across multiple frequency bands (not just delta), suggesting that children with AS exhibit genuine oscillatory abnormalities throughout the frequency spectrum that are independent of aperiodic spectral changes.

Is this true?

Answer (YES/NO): YES